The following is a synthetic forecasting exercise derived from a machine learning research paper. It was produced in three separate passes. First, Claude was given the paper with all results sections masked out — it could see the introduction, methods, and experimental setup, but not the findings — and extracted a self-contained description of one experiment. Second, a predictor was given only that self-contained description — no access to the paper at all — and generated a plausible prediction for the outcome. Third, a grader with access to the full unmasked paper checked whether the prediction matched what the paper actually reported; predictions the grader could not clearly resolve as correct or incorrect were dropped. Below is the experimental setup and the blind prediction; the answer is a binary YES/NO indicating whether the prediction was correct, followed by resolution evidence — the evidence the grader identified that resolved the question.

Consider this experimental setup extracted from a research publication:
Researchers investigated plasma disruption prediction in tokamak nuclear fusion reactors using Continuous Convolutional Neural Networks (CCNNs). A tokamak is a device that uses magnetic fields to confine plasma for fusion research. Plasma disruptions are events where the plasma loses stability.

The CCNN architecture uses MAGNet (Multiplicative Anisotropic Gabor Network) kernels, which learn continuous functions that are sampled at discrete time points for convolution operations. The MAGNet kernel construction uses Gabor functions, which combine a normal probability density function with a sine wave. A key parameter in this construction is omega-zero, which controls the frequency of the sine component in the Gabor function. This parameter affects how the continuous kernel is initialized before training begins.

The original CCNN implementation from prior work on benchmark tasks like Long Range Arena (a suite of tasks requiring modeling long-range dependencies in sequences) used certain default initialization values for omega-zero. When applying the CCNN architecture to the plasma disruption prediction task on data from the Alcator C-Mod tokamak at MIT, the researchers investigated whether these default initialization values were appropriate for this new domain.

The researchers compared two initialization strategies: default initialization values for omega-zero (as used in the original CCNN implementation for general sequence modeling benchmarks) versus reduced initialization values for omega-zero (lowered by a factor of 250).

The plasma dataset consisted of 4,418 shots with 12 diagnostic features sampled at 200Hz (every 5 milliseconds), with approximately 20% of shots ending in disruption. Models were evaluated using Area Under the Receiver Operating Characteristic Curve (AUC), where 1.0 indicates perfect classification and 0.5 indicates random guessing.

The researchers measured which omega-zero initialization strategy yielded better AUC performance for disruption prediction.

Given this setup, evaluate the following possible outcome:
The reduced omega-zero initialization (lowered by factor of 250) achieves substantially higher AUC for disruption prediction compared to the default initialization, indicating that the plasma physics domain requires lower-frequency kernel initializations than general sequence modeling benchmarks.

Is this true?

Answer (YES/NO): YES